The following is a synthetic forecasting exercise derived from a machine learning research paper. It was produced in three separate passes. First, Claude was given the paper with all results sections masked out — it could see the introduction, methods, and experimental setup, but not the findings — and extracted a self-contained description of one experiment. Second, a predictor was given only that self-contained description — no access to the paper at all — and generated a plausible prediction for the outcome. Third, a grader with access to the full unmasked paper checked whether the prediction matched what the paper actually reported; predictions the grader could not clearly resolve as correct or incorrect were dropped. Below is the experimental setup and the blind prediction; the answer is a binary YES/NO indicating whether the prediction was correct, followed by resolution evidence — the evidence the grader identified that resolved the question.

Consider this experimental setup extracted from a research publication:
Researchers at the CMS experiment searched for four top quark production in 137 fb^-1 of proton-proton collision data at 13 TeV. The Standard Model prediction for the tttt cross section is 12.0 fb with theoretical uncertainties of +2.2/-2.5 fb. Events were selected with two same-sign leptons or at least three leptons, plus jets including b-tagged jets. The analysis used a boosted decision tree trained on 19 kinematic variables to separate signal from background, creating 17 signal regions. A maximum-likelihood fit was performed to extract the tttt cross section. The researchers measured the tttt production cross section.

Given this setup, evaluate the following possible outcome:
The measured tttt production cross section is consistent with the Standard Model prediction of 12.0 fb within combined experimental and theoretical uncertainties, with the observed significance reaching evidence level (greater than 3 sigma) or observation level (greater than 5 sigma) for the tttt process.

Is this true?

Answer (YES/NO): NO